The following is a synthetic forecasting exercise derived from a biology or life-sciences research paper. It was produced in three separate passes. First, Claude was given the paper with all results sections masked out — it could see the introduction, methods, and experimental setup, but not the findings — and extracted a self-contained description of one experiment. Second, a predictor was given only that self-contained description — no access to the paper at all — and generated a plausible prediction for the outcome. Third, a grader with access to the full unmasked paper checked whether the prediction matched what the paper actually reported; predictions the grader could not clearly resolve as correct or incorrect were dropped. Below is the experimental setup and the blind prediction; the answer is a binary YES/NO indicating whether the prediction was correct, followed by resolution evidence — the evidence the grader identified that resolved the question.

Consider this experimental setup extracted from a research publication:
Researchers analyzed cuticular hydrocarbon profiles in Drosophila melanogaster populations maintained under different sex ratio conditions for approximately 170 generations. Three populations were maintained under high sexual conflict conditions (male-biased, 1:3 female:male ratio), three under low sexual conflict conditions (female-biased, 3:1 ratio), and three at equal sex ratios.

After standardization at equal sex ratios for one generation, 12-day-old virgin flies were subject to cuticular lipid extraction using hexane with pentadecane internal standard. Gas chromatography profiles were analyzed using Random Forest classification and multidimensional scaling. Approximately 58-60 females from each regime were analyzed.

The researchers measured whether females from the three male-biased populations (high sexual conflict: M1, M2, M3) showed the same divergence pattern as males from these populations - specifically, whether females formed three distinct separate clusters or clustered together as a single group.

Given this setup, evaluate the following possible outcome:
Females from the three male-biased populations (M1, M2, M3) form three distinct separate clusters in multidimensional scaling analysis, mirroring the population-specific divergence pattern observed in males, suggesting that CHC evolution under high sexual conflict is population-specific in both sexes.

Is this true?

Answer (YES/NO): NO